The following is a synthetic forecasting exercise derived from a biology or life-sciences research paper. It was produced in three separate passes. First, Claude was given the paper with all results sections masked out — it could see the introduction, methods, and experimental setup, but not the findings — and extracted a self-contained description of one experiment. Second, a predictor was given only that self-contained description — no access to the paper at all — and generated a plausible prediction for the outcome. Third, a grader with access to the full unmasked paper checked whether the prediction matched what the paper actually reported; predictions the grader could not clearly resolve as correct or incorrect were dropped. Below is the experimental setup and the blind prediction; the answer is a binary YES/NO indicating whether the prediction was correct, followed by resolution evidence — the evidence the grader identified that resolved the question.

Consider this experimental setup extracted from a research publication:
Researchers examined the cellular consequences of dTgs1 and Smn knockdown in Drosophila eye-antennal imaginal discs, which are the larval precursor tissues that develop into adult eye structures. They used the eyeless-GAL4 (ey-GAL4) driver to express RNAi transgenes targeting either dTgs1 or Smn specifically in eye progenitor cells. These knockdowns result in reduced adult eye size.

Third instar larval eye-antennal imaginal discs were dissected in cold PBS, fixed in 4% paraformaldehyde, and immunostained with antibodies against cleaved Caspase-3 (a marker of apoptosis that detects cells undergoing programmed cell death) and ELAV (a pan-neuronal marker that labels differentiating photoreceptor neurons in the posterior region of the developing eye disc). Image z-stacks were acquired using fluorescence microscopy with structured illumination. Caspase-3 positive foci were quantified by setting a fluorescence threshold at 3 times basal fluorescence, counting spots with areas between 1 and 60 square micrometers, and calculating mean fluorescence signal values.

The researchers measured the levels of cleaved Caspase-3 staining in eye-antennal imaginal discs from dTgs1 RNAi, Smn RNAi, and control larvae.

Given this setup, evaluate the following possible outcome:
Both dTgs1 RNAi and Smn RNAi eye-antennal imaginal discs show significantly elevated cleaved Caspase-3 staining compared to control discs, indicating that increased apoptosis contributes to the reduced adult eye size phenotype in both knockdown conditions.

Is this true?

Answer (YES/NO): YES